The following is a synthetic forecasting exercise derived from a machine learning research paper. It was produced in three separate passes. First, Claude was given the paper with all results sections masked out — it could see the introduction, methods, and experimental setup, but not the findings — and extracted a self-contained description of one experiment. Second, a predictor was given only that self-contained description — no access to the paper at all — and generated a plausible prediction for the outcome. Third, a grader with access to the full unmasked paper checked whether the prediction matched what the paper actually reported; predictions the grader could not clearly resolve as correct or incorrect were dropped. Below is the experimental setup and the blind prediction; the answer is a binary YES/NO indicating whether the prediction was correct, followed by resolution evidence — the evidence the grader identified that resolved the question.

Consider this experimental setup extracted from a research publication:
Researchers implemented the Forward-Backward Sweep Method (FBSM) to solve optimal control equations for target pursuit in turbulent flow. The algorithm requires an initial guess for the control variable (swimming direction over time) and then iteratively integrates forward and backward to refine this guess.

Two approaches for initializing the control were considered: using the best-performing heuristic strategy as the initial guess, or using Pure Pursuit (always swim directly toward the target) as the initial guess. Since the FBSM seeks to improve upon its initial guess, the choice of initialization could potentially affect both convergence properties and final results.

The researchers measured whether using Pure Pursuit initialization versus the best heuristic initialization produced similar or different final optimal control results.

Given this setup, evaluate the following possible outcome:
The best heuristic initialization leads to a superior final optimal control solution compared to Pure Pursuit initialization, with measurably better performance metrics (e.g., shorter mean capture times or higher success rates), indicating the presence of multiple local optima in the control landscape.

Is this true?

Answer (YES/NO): NO